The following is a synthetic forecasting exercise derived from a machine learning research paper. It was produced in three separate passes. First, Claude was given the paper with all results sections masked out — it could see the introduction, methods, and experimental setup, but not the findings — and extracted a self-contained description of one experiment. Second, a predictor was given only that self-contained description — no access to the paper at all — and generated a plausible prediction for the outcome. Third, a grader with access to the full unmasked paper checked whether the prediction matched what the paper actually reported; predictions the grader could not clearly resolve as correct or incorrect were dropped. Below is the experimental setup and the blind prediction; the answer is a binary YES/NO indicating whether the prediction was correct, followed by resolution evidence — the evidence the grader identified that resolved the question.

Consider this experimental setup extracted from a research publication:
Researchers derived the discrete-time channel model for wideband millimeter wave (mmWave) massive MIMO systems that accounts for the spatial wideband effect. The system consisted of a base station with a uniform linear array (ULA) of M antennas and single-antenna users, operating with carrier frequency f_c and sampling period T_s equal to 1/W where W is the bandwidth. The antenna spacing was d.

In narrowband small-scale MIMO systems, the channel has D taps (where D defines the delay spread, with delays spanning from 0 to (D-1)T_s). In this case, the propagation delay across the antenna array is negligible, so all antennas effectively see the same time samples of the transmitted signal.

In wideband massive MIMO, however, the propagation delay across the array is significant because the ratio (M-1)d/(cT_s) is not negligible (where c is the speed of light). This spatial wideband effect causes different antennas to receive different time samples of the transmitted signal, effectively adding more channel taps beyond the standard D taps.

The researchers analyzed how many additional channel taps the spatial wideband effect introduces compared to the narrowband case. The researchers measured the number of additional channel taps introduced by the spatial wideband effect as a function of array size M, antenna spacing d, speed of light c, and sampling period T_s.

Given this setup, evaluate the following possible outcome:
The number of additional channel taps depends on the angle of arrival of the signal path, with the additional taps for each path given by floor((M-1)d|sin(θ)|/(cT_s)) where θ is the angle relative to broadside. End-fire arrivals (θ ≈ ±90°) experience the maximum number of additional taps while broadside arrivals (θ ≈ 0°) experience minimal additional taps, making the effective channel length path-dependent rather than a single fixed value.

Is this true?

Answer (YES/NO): NO